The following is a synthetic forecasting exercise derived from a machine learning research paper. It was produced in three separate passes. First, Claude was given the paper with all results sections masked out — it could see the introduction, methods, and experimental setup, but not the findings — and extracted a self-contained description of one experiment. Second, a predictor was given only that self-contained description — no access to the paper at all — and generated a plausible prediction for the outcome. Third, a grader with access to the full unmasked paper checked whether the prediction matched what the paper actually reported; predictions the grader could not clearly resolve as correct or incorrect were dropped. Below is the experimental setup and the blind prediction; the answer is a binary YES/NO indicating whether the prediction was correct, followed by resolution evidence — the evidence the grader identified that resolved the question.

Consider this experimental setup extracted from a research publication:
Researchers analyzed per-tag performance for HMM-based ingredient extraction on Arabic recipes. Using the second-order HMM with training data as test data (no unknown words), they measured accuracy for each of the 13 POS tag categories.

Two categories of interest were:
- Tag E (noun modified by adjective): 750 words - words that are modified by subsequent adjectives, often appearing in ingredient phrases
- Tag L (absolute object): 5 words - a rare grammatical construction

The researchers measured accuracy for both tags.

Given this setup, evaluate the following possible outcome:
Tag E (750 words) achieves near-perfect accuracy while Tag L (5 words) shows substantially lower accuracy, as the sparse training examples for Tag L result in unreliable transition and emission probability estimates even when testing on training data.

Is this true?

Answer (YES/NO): YES